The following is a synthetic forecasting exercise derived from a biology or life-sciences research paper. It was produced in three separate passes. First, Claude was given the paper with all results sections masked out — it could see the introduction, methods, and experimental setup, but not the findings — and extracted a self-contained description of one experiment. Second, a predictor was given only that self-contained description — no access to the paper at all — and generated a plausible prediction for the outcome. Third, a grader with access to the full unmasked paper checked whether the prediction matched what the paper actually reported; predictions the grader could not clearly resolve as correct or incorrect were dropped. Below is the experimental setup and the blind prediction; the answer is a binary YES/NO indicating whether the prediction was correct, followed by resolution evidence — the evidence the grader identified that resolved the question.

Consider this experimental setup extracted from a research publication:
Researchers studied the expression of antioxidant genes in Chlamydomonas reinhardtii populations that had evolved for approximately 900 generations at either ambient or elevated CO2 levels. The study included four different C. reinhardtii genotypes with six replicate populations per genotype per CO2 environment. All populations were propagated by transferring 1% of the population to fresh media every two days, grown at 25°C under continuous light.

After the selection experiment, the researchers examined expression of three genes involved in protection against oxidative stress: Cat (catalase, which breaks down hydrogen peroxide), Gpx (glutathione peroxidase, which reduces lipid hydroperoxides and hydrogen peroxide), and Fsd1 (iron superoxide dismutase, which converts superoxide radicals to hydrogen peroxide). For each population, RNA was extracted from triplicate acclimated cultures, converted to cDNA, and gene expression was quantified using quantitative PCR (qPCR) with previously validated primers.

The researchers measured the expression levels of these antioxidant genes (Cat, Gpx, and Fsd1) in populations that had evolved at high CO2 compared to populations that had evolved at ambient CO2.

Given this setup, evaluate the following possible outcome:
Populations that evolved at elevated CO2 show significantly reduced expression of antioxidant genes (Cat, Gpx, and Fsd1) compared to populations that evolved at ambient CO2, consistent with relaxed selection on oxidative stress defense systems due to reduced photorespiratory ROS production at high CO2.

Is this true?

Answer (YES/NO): NO